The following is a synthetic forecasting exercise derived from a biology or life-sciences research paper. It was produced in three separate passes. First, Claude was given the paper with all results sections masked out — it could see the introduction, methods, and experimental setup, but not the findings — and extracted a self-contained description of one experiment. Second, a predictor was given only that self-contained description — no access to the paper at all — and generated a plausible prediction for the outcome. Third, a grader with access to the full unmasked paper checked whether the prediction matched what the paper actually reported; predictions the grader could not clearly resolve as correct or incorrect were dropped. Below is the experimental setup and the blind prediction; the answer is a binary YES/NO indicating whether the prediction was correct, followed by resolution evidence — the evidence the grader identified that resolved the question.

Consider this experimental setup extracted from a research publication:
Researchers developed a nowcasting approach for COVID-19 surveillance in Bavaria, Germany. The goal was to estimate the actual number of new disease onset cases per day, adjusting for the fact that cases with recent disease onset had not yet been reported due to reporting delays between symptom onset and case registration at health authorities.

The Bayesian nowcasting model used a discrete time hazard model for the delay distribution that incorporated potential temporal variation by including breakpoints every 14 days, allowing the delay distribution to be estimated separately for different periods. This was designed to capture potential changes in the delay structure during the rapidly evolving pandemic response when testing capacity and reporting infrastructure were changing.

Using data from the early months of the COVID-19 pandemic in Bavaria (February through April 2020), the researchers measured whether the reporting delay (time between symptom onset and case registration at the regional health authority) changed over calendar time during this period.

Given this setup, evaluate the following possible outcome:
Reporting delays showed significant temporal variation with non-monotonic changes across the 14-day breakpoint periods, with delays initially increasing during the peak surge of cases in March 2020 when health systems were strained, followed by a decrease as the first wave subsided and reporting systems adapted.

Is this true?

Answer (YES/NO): NO